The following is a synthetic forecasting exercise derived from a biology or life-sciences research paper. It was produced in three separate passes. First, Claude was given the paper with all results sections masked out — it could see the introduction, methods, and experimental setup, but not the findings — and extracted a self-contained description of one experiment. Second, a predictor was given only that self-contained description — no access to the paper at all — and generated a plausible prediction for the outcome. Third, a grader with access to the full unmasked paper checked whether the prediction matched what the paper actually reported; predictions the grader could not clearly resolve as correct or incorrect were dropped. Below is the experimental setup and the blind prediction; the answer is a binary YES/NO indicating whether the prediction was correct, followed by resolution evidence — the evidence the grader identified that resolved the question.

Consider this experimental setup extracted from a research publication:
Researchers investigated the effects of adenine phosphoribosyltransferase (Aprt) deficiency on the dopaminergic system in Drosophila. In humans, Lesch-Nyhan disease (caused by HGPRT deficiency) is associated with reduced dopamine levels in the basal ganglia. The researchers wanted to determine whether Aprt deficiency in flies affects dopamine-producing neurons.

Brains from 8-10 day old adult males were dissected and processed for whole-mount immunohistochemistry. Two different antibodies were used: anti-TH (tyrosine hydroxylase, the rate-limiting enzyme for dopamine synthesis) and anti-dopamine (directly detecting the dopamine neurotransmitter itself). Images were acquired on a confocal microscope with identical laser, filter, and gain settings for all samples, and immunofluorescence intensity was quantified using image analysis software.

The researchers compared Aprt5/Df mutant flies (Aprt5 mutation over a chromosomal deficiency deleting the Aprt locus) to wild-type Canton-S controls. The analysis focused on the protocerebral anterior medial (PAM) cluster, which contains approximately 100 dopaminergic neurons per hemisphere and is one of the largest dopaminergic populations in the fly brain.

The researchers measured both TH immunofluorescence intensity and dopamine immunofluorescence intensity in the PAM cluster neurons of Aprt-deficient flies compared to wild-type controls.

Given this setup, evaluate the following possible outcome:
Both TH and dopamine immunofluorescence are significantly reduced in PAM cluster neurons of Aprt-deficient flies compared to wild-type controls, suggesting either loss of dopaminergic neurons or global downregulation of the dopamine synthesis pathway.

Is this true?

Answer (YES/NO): NO